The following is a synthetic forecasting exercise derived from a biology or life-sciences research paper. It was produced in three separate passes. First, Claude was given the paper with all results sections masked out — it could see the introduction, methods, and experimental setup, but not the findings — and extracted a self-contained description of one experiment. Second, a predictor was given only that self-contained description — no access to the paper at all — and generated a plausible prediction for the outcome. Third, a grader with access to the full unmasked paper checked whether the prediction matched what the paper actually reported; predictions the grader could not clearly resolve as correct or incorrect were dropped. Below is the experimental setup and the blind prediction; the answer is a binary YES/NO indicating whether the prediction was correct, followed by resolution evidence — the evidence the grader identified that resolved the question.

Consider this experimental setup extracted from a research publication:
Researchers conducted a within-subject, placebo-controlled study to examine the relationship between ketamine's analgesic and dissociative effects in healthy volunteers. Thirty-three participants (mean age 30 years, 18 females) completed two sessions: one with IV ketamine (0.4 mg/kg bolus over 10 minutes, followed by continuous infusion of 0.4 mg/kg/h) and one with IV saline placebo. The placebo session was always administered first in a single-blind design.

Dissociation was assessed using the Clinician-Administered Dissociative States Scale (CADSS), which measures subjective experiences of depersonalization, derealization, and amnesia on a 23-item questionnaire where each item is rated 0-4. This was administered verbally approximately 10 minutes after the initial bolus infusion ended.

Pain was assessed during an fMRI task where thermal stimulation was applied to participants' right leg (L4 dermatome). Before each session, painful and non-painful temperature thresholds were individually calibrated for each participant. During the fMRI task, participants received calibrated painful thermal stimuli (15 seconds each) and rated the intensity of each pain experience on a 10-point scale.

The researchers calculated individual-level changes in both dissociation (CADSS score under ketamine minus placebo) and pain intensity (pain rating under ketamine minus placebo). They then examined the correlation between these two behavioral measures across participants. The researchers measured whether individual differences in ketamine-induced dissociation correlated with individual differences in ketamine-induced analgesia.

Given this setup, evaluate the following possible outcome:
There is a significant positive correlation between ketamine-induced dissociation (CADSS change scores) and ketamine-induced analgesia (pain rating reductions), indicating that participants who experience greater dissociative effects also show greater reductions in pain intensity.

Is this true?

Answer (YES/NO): NO